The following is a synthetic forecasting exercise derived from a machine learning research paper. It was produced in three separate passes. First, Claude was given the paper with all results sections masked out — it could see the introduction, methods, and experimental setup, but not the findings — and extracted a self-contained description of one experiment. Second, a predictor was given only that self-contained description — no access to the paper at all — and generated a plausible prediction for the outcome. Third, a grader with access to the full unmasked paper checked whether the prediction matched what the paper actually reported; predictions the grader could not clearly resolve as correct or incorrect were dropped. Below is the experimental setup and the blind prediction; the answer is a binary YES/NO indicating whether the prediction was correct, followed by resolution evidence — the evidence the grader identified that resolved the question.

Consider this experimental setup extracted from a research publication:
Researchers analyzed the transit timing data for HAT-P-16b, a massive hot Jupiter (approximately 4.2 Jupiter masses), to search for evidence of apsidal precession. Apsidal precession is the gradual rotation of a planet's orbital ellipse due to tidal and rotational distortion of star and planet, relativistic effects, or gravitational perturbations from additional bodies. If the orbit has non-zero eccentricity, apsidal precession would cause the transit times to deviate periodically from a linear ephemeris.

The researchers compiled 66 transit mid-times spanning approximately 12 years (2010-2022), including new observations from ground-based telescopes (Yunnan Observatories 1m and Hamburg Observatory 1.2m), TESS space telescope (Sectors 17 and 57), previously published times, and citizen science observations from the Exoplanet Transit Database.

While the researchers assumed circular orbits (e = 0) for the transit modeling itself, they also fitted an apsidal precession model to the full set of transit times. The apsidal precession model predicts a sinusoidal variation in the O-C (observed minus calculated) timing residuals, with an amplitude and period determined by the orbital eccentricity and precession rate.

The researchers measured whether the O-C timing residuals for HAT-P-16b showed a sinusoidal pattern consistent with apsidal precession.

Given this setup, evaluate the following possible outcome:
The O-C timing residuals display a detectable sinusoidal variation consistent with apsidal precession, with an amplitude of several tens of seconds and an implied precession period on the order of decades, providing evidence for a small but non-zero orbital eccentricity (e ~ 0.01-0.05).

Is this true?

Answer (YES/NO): YES